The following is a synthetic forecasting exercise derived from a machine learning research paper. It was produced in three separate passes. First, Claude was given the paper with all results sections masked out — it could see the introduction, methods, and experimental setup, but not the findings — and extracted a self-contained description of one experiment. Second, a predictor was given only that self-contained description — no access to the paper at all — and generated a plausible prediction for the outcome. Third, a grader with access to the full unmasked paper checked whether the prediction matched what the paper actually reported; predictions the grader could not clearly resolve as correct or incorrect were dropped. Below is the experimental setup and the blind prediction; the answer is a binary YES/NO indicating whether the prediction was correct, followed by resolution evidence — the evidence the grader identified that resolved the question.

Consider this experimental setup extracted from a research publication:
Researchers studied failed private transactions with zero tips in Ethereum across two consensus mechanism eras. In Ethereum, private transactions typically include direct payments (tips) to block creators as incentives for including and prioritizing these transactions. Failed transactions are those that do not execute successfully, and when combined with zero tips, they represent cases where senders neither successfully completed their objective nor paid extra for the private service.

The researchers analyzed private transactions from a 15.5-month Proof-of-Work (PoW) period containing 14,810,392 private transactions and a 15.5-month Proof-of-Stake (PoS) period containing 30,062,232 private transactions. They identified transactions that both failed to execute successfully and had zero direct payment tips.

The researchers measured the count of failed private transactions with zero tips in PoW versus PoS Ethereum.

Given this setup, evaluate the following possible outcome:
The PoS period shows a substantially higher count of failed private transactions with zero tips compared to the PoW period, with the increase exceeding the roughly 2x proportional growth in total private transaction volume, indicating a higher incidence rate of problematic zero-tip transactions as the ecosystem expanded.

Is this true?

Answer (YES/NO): YES